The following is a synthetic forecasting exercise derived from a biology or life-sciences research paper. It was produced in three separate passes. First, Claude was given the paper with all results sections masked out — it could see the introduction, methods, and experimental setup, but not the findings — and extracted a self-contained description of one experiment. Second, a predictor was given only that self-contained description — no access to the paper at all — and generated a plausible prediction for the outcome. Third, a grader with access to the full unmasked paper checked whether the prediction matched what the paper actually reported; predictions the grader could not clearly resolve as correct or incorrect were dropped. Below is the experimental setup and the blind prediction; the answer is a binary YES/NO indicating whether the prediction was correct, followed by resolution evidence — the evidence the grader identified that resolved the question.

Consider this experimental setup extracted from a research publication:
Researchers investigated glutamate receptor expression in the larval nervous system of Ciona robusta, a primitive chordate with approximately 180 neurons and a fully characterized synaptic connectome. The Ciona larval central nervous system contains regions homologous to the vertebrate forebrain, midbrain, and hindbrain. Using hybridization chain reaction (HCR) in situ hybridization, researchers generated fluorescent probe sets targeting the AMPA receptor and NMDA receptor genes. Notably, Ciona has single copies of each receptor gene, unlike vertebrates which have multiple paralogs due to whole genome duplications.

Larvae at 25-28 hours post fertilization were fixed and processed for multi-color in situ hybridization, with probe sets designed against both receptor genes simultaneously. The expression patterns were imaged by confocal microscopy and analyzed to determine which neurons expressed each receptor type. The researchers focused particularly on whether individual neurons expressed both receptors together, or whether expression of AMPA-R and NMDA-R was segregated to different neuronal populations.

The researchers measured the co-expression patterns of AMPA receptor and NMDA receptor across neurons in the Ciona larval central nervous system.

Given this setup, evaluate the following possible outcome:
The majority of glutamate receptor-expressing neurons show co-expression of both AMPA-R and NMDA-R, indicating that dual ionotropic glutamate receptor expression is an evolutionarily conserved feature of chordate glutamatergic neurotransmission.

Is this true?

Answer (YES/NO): NO